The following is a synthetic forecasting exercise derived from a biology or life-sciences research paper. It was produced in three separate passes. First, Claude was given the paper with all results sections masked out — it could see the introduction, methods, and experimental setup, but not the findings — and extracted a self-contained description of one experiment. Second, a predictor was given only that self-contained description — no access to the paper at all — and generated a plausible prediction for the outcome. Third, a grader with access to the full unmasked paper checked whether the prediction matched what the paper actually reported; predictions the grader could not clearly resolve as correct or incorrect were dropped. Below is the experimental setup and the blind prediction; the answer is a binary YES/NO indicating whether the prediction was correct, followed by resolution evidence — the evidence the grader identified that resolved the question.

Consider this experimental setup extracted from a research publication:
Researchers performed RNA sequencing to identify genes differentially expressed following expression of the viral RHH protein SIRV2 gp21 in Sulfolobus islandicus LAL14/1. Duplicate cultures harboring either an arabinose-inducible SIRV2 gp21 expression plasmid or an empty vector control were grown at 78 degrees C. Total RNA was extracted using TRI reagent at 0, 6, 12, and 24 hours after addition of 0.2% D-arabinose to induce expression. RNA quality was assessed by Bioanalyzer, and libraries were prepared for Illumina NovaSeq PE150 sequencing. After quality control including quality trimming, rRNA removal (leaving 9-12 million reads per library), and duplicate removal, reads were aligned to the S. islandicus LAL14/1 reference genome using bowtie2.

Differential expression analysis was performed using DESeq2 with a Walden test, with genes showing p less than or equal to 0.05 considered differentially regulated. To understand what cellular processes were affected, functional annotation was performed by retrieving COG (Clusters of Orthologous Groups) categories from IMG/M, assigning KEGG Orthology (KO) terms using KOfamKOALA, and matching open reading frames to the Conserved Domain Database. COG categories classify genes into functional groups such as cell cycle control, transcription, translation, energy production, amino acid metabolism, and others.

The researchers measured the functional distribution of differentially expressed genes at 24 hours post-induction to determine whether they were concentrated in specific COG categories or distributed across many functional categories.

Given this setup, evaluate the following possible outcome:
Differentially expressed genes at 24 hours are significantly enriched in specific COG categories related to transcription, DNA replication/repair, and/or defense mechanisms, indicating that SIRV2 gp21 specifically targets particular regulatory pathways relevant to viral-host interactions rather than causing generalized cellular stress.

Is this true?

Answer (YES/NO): NO